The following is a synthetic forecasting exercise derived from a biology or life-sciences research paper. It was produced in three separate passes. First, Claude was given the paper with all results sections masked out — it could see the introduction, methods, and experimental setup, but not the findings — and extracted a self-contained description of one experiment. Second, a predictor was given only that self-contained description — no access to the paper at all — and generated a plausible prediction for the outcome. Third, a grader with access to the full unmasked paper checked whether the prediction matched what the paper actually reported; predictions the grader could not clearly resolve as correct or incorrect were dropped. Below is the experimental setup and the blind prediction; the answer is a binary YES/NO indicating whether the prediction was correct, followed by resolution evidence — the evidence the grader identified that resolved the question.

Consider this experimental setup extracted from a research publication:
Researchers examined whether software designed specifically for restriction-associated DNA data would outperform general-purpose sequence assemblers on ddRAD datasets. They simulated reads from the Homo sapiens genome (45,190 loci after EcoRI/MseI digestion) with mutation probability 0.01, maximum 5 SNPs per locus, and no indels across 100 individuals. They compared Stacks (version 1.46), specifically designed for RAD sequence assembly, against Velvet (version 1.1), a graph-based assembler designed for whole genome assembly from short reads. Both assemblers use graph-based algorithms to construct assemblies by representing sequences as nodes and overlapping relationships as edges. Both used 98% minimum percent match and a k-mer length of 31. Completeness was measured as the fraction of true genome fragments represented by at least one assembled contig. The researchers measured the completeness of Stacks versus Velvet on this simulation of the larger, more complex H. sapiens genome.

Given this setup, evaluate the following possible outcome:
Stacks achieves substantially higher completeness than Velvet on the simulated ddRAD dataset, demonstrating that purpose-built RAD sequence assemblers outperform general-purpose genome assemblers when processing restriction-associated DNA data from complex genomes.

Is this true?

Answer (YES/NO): NO